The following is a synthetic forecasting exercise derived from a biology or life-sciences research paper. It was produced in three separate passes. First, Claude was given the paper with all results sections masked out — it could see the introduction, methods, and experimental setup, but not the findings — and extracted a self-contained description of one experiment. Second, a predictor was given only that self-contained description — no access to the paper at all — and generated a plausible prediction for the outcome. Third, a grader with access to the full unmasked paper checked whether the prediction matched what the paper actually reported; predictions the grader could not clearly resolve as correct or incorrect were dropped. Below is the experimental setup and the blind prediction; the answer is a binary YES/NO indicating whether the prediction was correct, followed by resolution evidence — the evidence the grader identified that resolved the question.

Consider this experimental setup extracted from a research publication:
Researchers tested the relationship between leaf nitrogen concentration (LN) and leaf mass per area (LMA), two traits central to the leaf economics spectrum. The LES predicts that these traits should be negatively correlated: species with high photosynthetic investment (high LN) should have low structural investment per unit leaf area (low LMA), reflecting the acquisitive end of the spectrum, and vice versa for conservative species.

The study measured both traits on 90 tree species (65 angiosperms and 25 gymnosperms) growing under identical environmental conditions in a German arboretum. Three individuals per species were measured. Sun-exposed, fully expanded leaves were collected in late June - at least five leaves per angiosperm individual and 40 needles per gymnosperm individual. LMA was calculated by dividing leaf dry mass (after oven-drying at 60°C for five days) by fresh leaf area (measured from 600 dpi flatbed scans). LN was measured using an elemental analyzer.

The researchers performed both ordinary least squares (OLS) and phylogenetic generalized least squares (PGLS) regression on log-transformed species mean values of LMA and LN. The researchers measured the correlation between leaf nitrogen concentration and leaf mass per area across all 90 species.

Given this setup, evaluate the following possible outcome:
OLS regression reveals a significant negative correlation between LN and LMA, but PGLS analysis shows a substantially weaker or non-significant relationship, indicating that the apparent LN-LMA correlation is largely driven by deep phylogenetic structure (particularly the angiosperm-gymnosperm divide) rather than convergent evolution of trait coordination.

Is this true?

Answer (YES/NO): NO